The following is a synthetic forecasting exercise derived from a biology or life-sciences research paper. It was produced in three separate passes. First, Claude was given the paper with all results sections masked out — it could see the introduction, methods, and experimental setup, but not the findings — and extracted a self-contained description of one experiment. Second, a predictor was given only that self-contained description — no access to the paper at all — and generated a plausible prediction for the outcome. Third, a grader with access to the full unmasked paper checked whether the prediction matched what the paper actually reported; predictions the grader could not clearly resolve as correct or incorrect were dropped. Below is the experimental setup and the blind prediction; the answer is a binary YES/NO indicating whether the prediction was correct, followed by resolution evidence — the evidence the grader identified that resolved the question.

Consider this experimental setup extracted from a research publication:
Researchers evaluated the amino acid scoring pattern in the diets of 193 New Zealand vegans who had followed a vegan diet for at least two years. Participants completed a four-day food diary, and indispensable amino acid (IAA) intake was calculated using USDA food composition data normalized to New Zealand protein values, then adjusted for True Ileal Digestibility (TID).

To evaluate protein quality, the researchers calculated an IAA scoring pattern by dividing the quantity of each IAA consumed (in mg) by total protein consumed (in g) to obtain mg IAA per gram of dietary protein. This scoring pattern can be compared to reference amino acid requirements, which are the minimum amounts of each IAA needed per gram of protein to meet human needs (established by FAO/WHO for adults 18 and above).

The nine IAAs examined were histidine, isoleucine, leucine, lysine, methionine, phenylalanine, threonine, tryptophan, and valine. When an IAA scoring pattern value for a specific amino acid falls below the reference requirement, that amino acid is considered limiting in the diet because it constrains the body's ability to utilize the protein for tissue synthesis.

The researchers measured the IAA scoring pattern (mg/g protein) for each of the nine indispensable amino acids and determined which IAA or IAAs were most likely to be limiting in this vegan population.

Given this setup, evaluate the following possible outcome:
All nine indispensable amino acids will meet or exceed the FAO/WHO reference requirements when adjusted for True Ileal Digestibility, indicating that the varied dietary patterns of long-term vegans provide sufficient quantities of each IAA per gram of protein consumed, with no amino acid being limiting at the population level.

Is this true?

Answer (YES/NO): NO